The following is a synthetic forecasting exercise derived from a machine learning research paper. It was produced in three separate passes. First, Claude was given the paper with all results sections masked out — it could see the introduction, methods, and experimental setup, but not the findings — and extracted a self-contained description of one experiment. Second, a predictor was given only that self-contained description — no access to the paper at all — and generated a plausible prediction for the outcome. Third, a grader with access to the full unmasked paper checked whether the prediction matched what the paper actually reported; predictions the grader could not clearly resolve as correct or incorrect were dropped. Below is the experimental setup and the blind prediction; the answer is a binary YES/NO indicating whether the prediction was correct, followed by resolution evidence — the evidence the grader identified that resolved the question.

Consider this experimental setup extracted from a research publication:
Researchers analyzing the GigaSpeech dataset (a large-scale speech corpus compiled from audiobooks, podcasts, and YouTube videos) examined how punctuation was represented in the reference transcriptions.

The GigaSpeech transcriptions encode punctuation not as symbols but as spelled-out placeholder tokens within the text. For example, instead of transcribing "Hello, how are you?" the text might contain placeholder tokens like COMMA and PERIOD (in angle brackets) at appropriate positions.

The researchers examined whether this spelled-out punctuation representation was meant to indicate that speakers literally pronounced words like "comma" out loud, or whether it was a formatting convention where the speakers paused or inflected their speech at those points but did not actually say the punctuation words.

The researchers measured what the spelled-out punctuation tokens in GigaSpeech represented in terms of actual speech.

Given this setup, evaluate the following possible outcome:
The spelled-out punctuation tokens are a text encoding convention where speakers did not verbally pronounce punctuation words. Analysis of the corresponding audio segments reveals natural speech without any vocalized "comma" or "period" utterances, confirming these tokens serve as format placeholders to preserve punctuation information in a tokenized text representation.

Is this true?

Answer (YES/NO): YES